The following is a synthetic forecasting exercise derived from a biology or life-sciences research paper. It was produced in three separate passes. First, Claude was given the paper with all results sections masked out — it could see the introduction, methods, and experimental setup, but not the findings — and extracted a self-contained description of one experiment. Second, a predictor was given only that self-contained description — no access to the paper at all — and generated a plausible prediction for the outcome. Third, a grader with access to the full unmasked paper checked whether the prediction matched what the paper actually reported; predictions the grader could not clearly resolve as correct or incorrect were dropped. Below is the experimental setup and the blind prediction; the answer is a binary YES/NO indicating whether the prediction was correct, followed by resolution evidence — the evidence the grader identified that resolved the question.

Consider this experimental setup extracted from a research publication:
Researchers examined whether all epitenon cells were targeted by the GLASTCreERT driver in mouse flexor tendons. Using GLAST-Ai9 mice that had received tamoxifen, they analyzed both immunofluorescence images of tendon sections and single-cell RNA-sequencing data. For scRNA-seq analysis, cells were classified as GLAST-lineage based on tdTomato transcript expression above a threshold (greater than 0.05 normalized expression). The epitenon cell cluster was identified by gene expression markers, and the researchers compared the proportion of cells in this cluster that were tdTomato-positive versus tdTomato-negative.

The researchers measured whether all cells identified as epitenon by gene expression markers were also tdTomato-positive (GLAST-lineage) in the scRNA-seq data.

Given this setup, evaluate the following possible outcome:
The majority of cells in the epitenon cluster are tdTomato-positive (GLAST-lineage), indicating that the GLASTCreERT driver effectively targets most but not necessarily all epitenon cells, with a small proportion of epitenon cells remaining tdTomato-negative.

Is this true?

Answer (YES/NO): NO